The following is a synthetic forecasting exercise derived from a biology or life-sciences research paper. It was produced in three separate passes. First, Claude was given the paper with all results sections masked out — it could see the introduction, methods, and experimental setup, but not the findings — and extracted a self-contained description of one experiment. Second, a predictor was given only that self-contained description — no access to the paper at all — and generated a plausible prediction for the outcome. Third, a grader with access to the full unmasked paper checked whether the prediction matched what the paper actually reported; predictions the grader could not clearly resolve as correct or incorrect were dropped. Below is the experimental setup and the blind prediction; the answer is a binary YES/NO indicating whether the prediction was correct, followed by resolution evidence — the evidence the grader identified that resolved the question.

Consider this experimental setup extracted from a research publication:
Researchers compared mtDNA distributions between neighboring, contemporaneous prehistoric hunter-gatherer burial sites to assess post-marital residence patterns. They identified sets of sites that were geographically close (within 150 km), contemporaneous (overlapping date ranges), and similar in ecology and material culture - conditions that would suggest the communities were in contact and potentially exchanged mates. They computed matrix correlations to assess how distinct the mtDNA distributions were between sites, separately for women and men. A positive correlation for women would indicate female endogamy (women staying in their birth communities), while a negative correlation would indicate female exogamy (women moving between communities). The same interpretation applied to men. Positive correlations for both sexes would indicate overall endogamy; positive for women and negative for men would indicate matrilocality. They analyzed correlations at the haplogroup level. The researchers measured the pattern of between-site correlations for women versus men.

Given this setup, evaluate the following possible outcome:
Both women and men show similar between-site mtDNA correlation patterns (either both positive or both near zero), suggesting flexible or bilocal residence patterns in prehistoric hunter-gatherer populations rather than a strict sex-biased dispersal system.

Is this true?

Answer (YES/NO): NO